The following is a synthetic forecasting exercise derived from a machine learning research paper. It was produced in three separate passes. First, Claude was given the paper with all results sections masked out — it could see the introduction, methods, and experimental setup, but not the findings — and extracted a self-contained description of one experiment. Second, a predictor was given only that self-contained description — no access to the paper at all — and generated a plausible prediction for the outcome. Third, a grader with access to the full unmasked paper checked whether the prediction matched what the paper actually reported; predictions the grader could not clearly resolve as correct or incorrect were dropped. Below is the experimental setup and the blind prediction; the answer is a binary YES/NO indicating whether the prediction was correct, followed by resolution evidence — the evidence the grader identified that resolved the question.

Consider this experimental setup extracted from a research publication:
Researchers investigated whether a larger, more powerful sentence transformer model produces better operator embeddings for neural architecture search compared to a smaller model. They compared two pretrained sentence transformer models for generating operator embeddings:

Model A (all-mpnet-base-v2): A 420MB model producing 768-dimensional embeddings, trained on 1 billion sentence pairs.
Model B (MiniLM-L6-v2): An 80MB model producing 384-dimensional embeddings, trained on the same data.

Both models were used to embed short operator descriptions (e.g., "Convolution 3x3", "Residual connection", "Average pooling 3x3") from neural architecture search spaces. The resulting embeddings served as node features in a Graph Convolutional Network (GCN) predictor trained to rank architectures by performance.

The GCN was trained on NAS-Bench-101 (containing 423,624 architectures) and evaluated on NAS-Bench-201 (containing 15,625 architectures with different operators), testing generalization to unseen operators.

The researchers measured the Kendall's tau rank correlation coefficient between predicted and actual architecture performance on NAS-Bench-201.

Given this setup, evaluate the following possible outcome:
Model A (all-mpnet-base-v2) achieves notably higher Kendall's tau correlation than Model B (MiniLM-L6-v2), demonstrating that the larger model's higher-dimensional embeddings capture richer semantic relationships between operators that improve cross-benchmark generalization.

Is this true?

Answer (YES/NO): NO